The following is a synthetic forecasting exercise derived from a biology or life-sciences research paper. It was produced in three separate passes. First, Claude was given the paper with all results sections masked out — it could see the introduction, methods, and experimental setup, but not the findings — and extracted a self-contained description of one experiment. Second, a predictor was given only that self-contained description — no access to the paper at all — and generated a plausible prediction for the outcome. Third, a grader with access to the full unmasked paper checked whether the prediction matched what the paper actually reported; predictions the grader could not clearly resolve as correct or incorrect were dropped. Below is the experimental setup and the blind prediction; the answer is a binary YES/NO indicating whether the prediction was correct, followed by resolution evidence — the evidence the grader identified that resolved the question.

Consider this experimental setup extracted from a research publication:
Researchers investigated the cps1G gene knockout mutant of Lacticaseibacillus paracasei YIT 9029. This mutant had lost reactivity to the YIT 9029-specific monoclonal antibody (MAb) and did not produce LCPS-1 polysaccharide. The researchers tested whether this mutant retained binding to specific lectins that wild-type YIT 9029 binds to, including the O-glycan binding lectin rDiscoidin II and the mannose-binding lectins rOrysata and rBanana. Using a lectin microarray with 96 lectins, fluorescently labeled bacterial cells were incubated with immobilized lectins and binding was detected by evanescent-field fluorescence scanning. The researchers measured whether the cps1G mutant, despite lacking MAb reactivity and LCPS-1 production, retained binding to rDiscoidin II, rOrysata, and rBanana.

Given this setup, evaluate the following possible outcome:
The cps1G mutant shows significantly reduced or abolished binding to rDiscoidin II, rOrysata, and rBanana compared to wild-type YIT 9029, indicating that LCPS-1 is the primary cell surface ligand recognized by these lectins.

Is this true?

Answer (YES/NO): NO